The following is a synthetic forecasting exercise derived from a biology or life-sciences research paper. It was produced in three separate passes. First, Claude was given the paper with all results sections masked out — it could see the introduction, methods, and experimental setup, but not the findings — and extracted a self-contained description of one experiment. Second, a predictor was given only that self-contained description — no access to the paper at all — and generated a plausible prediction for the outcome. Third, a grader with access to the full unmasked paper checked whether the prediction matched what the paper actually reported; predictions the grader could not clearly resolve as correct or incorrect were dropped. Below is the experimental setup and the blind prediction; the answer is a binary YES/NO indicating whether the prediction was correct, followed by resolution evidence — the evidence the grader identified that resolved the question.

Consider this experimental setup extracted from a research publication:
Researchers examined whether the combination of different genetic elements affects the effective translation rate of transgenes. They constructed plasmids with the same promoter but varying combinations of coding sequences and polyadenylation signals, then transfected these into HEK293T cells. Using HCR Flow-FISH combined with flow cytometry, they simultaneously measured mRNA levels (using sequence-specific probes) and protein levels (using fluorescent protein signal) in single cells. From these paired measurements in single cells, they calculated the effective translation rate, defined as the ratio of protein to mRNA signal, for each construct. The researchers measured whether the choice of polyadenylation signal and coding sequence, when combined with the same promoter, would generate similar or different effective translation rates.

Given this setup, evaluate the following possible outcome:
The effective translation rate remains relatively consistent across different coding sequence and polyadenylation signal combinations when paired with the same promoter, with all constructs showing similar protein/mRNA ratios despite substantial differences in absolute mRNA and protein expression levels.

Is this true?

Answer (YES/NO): NO